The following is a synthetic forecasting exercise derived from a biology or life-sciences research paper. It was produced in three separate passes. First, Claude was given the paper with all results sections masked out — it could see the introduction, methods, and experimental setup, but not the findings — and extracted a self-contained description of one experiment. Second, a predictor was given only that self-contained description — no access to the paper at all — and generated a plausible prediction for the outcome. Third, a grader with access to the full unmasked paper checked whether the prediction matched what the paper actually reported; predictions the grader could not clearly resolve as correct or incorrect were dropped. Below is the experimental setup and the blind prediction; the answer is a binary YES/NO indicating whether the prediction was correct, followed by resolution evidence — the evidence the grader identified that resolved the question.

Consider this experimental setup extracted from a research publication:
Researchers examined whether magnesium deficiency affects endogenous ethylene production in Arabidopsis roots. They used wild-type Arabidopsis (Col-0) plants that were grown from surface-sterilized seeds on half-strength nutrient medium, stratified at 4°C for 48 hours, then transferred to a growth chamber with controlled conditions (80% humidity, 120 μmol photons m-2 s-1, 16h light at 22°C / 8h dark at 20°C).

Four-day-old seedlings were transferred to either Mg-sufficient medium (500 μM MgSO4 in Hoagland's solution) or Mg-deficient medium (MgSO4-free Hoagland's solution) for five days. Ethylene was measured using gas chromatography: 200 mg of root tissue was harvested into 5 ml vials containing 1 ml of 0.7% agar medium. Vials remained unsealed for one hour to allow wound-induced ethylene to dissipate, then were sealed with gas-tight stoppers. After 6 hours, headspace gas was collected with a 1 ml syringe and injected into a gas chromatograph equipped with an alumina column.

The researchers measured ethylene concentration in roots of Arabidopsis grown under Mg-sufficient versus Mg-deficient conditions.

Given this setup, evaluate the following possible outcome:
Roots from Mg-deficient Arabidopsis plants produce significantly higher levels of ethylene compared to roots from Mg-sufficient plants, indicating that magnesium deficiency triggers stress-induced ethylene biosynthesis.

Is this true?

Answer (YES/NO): YES